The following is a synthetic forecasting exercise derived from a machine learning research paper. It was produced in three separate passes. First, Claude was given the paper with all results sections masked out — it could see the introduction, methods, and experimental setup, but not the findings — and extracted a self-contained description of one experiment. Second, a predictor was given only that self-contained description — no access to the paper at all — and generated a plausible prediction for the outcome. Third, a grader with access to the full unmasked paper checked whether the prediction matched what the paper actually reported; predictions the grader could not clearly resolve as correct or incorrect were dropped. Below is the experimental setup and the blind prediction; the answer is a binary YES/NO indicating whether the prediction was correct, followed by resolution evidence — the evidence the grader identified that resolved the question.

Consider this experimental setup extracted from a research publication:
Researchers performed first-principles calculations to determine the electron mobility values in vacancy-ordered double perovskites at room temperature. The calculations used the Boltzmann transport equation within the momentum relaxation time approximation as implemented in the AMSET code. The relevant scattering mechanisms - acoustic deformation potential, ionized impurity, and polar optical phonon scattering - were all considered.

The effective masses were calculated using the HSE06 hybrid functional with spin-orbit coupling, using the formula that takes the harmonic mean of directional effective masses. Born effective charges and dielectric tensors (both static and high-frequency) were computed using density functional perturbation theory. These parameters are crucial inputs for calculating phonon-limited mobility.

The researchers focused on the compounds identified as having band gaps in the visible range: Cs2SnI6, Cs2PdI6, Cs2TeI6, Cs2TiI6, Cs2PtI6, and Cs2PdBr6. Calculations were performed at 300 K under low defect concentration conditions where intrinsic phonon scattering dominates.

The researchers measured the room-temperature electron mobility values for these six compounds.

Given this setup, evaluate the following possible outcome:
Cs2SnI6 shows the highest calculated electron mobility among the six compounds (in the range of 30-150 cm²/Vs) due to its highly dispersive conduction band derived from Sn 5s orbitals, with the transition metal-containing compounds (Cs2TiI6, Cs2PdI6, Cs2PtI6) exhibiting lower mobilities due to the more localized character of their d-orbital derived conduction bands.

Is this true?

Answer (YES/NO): NO